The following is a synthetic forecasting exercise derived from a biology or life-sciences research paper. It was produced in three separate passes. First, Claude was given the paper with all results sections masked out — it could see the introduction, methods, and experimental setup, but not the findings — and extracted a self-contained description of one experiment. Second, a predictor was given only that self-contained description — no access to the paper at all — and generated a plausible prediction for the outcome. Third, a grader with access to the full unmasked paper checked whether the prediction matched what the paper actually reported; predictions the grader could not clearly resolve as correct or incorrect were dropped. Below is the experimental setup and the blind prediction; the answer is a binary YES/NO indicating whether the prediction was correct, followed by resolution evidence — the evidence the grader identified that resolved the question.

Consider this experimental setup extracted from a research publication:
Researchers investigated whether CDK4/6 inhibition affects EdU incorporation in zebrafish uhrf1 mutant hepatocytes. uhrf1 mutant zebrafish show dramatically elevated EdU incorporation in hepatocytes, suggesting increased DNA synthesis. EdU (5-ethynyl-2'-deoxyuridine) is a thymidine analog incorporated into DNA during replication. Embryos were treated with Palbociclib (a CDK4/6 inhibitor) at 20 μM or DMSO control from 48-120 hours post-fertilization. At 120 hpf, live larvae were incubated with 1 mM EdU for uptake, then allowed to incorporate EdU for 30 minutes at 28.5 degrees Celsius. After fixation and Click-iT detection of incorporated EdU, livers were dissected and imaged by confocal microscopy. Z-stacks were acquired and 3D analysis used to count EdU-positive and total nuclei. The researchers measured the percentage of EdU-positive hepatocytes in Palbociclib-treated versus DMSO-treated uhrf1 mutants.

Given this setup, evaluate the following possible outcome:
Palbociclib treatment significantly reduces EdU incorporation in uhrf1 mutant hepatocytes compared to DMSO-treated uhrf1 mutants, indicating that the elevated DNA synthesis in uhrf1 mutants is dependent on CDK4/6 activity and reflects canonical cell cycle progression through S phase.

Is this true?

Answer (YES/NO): YES